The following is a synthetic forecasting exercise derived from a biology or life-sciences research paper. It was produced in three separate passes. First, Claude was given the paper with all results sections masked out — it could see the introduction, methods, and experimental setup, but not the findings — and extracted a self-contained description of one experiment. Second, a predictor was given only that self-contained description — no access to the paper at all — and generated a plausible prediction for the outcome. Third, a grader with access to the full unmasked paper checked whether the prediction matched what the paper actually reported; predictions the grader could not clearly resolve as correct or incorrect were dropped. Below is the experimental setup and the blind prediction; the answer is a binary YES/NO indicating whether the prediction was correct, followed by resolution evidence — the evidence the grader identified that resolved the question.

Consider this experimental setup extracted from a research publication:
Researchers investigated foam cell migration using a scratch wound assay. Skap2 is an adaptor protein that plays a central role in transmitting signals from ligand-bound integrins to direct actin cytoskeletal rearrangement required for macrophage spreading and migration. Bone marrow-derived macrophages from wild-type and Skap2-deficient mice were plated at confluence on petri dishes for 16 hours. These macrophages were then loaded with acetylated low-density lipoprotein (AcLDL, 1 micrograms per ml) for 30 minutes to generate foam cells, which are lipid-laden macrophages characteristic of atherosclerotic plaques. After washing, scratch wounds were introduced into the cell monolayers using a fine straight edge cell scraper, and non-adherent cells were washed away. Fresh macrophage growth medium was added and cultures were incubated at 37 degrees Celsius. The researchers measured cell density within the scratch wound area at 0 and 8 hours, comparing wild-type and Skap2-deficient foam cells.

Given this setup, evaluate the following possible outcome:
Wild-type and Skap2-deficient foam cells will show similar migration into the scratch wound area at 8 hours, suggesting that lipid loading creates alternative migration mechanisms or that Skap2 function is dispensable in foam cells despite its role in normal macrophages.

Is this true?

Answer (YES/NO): NO